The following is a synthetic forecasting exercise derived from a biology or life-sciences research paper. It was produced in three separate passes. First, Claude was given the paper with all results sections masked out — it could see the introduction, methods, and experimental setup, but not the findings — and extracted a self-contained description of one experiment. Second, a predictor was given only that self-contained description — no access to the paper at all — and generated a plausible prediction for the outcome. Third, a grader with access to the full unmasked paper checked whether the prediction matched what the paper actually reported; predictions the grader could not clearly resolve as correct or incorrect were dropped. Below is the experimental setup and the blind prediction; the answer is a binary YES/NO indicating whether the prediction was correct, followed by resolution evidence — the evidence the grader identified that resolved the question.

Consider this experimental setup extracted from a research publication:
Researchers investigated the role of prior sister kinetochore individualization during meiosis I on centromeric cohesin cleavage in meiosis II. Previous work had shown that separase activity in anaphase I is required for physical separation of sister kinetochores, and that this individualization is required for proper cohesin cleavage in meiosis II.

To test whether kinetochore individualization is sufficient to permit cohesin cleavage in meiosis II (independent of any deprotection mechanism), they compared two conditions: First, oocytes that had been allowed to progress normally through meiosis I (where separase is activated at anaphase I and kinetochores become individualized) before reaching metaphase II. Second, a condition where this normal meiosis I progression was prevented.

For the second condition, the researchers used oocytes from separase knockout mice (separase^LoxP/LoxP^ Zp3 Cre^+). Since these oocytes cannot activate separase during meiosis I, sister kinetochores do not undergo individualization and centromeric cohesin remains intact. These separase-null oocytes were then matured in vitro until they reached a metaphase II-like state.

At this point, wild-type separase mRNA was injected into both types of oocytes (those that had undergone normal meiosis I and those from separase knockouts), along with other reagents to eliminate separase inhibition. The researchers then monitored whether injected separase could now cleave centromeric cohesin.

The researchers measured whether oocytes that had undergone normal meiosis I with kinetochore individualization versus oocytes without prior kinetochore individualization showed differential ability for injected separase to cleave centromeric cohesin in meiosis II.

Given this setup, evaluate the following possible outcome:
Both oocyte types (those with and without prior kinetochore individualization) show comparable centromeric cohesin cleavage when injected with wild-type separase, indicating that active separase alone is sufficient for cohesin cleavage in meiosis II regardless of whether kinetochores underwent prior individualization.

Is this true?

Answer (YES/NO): NO